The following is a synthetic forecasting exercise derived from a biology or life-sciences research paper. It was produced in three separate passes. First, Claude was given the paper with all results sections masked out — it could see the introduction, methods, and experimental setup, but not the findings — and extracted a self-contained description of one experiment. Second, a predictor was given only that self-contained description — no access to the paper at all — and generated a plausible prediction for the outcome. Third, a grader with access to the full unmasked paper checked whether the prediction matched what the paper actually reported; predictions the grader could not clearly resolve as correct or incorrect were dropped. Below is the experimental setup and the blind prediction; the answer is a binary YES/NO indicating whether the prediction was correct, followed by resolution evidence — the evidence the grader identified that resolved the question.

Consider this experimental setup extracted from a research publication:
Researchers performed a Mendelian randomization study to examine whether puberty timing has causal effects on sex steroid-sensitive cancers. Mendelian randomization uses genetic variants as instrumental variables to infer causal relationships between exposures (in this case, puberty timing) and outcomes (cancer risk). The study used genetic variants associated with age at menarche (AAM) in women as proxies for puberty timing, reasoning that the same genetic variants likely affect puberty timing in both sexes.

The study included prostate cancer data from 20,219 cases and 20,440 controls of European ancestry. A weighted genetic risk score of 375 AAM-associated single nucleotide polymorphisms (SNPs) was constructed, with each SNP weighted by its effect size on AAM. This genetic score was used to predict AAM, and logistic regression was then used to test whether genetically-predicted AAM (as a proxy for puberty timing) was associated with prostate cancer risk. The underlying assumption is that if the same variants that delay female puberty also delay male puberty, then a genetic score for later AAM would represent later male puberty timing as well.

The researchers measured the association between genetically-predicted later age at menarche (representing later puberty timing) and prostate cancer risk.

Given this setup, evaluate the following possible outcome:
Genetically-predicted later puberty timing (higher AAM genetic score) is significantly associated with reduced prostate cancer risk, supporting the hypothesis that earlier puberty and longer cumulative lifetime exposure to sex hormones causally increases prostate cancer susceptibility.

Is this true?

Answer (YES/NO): YES